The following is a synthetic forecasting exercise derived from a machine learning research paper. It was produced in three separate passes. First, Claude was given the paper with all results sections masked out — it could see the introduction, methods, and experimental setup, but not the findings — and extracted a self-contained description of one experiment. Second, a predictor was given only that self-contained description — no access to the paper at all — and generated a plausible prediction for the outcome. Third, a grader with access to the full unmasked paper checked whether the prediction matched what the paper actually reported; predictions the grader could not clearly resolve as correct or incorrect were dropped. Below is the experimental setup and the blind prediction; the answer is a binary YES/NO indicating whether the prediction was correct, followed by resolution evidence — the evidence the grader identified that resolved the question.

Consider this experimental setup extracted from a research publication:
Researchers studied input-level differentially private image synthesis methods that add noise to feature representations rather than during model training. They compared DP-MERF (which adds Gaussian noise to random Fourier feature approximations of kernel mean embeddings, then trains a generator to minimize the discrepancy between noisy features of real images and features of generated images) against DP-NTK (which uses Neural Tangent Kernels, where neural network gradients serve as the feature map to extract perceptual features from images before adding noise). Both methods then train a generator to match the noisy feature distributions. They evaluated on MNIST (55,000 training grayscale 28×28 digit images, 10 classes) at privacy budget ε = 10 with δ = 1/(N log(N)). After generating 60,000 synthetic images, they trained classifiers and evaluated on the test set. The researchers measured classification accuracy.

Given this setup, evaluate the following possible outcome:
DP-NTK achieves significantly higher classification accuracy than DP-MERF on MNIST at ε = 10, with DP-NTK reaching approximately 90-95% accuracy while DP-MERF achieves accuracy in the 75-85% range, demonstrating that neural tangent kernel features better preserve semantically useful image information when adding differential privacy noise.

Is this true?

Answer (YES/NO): YES